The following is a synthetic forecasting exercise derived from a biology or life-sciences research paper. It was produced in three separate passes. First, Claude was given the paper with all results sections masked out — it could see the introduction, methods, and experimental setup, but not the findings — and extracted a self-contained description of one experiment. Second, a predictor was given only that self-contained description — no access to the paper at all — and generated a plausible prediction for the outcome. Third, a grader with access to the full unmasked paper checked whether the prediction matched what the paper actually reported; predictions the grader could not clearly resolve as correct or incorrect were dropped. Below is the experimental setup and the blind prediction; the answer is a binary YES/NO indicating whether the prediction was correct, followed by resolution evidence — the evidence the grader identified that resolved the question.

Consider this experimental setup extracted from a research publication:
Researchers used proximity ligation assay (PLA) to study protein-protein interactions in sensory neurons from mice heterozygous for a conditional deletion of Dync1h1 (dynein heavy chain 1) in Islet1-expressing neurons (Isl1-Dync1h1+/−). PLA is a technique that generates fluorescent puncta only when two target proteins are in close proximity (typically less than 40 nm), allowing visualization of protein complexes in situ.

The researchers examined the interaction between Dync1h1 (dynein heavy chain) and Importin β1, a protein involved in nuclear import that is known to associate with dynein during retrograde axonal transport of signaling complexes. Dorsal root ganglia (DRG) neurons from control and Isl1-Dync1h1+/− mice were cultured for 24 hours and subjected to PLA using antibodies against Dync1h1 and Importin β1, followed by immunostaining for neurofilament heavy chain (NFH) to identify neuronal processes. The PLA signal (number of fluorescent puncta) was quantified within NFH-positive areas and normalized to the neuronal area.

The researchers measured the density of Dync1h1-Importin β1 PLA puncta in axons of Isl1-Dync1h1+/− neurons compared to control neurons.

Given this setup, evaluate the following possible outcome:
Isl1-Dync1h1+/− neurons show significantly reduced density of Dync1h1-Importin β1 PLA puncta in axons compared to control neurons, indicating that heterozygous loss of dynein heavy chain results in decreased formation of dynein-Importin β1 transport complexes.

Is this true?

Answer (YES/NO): YES